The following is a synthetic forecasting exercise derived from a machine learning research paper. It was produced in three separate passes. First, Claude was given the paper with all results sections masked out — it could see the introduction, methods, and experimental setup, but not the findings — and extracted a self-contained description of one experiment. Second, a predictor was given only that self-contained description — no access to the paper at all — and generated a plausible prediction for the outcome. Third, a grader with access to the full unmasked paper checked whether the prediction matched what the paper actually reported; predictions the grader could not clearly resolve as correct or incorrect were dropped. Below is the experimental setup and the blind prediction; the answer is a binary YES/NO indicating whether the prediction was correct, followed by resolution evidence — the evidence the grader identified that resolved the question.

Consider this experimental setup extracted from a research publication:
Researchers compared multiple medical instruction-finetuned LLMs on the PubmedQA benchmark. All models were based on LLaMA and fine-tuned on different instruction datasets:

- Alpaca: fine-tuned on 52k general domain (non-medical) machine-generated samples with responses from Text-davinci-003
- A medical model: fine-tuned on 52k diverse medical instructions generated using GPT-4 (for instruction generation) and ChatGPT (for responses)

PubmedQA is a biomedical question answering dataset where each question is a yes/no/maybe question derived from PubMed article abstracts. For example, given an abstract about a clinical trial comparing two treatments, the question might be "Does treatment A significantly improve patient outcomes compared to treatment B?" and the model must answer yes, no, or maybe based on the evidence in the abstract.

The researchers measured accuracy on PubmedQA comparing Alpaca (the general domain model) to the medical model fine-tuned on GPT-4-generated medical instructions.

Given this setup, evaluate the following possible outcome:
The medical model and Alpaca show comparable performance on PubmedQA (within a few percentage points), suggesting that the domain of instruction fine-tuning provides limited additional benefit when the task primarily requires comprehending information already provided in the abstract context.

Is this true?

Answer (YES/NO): YES